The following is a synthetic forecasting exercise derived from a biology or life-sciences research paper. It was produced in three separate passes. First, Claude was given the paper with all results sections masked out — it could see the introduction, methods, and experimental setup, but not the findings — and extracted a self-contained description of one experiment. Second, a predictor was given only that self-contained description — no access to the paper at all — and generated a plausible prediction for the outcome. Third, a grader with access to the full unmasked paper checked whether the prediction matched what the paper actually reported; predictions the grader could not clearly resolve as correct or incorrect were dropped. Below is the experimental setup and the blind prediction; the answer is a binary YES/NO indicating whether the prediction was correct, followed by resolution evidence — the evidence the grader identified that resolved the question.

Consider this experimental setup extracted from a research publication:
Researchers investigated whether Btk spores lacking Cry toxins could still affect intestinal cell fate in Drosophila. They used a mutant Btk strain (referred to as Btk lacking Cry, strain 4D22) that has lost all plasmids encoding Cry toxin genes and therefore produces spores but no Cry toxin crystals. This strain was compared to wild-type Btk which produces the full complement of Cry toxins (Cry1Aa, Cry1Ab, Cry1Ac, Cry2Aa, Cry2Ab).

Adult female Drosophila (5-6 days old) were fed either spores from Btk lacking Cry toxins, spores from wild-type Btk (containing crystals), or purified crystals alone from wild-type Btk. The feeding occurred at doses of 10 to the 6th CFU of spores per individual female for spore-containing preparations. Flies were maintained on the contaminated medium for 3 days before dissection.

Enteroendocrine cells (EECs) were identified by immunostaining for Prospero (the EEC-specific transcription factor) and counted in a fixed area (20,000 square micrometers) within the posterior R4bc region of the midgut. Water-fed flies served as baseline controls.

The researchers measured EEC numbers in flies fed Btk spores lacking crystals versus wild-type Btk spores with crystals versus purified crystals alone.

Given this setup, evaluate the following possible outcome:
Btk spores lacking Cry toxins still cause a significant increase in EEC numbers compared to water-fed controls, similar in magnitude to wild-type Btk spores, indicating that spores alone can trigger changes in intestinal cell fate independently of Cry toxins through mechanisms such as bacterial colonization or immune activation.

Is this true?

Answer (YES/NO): NO